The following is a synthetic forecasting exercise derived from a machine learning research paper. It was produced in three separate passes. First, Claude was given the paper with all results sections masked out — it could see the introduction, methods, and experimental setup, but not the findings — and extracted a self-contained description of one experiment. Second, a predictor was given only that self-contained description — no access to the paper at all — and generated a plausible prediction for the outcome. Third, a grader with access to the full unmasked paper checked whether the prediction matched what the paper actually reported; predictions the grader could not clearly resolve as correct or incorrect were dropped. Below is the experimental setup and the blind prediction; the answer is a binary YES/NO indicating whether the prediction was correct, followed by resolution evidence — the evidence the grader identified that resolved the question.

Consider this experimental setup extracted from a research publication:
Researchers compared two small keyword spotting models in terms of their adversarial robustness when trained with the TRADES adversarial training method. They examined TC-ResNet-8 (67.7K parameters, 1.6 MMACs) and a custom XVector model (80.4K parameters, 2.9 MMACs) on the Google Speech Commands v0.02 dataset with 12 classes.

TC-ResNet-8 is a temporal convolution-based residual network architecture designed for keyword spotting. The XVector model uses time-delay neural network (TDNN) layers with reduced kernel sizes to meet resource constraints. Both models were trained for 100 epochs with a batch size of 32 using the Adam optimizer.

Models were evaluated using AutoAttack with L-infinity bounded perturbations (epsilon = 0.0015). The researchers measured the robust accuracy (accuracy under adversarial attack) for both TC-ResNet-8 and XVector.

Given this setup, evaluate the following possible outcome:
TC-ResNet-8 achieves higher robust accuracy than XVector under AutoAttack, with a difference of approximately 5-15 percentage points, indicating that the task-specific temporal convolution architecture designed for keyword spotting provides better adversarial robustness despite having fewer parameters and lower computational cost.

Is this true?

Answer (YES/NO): NO